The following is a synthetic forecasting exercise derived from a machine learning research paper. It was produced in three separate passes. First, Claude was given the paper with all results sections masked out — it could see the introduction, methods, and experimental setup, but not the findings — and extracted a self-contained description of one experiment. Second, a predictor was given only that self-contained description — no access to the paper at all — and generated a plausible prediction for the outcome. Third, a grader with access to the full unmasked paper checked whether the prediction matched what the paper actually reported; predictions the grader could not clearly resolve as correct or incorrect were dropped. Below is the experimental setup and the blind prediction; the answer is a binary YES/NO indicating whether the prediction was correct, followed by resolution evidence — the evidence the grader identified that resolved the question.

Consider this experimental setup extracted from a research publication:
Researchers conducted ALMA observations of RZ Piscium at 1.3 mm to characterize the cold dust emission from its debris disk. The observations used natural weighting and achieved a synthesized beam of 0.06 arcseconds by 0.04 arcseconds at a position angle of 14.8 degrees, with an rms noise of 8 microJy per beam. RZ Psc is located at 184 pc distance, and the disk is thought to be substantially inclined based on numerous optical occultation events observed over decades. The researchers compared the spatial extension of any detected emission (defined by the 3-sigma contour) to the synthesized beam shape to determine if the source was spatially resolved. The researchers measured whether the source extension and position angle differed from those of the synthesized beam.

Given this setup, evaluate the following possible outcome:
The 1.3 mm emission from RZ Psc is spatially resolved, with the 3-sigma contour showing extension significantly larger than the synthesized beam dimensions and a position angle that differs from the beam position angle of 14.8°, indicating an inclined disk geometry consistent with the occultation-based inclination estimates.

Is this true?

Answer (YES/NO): YES